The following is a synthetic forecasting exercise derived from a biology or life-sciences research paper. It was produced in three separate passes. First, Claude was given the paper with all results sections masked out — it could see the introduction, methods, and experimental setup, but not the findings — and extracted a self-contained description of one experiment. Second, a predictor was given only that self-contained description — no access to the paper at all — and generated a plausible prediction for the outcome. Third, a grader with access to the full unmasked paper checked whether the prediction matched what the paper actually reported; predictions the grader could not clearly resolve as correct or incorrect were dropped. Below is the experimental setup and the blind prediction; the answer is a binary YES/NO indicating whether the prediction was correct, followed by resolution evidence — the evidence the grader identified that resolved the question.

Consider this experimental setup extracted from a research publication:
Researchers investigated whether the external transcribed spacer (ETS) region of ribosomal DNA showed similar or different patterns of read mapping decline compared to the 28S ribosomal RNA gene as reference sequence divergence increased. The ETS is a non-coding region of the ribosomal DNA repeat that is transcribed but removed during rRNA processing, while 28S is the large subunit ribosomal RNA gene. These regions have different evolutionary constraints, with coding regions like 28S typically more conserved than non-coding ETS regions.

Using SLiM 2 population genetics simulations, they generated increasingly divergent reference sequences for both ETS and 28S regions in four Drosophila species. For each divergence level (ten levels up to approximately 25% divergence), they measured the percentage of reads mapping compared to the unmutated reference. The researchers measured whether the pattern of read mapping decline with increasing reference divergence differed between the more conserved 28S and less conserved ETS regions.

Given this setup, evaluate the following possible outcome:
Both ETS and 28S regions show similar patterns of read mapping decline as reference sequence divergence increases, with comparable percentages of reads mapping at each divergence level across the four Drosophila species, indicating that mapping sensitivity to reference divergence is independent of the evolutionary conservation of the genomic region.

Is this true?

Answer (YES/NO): YES